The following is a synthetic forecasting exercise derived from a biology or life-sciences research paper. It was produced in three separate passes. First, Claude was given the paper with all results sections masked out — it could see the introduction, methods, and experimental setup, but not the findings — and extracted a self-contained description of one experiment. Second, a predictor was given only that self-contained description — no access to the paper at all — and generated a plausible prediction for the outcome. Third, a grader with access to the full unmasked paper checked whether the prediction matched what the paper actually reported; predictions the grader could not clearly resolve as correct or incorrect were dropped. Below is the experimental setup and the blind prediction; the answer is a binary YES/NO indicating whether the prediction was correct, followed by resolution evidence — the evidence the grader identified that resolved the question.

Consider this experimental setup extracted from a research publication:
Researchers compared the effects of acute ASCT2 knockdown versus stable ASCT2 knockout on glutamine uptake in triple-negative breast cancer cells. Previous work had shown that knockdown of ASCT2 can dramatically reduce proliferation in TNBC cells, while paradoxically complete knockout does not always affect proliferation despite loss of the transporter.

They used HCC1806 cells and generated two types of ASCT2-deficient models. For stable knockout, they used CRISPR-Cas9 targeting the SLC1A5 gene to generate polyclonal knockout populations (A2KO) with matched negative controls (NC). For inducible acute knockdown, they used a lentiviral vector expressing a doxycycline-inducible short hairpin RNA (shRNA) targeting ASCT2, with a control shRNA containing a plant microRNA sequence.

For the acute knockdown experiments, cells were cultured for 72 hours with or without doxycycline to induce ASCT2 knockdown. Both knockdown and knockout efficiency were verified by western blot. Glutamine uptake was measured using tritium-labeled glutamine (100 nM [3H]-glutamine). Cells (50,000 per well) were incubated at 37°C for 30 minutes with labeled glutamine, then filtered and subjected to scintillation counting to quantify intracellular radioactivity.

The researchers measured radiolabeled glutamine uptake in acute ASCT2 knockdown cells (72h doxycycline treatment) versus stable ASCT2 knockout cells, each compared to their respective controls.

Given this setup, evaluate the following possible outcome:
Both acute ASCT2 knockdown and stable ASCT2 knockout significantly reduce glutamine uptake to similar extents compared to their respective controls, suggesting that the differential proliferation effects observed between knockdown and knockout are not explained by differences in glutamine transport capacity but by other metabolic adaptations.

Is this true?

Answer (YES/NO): YES